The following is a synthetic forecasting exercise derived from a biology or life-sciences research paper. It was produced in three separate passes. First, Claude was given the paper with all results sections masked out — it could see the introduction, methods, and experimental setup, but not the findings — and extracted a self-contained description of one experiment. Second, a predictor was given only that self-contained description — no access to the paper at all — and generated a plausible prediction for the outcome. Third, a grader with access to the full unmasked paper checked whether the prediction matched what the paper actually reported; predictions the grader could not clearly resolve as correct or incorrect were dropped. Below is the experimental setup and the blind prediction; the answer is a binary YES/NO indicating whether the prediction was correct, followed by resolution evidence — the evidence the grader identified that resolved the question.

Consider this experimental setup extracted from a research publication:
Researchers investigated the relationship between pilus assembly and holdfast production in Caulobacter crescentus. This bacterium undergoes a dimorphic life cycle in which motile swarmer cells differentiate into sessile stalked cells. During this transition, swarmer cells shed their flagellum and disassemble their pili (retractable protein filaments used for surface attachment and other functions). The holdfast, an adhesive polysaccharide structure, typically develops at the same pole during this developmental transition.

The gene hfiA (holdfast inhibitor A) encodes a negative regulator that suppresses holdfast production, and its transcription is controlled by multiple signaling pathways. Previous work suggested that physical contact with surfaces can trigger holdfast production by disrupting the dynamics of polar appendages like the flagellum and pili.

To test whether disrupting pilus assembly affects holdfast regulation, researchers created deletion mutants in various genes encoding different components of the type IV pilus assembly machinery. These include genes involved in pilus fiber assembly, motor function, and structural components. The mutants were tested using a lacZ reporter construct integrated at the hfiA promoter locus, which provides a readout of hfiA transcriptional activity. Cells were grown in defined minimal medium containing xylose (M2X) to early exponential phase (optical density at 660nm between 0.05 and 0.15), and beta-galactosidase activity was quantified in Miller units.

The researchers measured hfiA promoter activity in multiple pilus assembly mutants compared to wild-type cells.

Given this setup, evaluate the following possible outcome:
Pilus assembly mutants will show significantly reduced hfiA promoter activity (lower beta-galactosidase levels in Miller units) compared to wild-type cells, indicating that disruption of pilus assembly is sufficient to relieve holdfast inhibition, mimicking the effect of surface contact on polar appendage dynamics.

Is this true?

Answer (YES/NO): NO